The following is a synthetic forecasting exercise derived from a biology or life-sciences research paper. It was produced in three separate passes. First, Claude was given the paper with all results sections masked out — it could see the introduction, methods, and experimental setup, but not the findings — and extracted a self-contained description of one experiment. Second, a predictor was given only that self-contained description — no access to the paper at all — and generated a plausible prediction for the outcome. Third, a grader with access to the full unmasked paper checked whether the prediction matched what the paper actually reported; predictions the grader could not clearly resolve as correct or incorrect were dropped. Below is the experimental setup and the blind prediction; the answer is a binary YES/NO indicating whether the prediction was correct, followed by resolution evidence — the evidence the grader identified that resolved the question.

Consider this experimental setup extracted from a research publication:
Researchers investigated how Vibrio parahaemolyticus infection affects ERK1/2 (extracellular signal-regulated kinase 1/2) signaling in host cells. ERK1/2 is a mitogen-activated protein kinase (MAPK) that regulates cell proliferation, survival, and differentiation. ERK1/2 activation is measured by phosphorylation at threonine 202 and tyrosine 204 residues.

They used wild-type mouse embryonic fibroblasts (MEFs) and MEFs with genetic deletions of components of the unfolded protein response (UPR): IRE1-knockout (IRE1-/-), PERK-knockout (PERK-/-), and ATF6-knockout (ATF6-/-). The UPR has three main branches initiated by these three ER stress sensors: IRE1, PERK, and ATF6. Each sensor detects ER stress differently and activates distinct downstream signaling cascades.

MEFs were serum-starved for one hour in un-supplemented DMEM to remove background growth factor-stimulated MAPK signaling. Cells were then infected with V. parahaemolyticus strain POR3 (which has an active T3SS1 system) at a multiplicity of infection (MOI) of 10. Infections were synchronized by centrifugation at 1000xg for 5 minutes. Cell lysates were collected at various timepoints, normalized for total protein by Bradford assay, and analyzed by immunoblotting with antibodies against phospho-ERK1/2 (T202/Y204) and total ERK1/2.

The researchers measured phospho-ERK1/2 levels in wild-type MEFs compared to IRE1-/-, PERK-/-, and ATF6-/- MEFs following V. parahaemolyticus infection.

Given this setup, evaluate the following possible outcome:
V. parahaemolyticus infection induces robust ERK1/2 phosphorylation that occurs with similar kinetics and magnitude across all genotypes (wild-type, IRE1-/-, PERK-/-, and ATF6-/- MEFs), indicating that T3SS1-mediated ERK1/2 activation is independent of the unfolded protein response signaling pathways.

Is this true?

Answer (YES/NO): NO